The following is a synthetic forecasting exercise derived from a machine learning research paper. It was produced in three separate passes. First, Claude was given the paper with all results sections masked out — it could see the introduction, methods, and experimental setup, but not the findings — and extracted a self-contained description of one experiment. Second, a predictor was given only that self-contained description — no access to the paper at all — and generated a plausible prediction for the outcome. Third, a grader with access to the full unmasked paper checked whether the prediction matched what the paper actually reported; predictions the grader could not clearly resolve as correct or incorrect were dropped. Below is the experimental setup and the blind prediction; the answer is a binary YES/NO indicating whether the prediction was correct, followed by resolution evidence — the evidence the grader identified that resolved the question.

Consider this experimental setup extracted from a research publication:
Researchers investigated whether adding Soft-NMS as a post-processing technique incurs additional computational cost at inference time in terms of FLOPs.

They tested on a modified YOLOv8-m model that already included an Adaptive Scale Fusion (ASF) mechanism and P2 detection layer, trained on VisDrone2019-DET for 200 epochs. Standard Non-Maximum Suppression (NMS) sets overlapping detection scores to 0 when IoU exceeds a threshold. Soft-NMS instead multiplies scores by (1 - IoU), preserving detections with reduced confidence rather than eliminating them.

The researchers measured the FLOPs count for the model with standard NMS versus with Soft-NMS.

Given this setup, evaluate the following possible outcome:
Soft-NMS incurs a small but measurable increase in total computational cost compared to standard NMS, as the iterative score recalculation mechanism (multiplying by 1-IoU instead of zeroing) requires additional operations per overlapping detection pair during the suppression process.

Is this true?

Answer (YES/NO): NO